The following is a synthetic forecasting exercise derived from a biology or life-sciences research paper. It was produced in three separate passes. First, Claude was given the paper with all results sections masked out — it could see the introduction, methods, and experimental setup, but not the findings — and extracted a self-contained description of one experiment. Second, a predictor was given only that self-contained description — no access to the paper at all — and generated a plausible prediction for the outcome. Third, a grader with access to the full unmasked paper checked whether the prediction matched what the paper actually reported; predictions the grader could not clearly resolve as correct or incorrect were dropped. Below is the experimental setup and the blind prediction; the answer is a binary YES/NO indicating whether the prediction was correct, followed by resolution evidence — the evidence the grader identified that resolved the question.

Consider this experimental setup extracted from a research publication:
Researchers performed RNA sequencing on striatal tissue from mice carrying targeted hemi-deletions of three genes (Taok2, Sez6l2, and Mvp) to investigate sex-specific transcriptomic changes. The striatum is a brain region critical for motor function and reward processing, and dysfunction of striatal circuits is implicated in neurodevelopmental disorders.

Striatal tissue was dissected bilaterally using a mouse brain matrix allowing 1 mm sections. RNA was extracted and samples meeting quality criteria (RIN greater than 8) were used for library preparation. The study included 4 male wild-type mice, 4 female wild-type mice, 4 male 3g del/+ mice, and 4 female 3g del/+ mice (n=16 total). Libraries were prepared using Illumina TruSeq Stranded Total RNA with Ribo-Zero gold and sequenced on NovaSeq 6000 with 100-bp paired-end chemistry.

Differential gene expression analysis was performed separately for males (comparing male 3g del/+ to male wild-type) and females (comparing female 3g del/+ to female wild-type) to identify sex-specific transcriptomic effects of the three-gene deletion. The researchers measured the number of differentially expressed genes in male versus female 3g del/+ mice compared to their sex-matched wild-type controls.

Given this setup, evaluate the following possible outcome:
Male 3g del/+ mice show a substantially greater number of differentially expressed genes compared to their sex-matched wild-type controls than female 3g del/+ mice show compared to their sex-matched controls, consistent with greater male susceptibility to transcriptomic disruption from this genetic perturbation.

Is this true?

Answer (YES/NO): YES